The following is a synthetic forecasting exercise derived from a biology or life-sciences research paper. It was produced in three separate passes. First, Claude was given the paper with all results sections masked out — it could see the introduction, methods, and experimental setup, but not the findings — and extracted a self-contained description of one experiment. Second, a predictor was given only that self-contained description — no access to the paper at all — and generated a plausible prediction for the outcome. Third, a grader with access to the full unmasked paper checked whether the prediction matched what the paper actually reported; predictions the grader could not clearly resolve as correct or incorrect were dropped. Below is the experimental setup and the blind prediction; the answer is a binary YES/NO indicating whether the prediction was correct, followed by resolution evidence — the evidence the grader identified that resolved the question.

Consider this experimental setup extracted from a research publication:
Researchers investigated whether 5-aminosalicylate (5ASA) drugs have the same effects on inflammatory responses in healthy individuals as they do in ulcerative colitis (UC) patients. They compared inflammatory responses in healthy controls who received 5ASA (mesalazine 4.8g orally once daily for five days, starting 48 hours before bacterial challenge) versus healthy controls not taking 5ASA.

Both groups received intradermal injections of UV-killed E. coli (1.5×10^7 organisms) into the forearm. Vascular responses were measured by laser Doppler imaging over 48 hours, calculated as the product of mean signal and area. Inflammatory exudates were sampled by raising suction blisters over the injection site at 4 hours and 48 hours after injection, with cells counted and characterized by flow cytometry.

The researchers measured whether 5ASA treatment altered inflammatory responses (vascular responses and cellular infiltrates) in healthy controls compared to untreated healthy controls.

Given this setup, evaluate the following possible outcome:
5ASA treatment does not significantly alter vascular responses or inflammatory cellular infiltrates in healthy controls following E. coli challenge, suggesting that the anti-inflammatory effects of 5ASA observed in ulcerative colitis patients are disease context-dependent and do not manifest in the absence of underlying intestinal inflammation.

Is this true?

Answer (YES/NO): NO